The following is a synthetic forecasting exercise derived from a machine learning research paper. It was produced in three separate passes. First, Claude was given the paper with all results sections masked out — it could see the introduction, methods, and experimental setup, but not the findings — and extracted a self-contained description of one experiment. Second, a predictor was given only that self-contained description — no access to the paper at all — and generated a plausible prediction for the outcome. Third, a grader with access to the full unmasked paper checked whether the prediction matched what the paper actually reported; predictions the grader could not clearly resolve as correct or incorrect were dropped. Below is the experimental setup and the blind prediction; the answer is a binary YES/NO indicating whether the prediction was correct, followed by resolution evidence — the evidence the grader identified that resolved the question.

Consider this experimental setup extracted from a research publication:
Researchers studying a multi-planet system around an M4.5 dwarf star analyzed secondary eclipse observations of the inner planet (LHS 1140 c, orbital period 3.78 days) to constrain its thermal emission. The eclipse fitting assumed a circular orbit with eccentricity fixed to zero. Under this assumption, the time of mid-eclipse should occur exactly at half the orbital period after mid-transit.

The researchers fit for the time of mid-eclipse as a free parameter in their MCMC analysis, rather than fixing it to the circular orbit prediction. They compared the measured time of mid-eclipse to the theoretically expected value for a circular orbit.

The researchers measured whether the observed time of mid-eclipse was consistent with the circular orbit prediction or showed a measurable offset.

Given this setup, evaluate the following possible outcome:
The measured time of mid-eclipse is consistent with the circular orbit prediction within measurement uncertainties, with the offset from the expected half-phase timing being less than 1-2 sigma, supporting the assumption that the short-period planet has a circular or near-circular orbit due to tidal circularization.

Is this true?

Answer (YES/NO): NO